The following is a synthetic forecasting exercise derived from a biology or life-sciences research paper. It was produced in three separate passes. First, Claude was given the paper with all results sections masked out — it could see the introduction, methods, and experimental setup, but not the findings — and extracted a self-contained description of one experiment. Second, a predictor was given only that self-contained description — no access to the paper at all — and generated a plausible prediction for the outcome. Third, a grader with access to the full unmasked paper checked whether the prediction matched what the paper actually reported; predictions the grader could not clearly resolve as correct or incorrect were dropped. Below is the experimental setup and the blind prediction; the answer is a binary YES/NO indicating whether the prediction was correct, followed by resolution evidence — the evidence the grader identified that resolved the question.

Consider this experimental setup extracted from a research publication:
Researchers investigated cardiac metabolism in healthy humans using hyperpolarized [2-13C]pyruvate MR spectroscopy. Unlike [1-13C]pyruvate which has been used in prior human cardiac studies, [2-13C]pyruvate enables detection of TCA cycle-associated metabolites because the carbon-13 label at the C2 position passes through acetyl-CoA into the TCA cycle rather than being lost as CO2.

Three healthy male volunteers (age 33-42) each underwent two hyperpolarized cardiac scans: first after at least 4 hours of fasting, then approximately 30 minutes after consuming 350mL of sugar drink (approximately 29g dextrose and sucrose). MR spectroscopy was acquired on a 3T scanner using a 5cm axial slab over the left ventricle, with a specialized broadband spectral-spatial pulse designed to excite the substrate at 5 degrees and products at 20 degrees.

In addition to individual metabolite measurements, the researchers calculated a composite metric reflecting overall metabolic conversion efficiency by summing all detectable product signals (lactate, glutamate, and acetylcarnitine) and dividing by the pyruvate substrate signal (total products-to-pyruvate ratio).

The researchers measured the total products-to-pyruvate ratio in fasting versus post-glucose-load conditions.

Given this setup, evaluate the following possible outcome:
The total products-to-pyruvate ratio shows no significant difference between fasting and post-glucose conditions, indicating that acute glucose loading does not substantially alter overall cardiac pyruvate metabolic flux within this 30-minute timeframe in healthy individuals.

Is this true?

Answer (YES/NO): NO